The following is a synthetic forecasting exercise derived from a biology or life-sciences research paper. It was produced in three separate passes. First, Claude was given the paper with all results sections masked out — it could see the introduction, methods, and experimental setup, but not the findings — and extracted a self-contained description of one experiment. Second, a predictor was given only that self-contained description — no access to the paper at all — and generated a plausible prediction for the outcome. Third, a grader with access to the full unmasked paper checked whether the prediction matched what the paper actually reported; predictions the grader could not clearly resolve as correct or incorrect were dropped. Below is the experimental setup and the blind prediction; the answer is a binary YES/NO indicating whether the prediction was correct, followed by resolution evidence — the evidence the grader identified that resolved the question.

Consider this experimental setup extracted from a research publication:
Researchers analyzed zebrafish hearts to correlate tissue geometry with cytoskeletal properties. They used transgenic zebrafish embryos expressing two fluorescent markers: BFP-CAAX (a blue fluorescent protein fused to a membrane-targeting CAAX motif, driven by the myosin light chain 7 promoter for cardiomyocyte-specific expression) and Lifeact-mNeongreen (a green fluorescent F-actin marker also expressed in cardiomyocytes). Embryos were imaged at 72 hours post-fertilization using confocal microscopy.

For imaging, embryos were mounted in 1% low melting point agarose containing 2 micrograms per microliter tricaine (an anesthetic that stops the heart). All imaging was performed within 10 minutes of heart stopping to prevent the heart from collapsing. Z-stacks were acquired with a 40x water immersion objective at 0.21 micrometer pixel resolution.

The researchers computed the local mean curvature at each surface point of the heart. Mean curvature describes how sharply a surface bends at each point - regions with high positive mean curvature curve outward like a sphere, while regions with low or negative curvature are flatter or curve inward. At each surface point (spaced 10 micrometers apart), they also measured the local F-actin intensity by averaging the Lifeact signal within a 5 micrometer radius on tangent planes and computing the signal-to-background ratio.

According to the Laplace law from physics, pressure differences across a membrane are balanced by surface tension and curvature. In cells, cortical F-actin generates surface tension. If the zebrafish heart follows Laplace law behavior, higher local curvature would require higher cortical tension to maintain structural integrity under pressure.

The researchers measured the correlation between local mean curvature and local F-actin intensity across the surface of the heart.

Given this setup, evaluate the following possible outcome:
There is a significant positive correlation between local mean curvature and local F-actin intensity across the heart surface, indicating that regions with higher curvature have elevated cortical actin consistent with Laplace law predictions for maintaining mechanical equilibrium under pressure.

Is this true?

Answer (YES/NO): NO